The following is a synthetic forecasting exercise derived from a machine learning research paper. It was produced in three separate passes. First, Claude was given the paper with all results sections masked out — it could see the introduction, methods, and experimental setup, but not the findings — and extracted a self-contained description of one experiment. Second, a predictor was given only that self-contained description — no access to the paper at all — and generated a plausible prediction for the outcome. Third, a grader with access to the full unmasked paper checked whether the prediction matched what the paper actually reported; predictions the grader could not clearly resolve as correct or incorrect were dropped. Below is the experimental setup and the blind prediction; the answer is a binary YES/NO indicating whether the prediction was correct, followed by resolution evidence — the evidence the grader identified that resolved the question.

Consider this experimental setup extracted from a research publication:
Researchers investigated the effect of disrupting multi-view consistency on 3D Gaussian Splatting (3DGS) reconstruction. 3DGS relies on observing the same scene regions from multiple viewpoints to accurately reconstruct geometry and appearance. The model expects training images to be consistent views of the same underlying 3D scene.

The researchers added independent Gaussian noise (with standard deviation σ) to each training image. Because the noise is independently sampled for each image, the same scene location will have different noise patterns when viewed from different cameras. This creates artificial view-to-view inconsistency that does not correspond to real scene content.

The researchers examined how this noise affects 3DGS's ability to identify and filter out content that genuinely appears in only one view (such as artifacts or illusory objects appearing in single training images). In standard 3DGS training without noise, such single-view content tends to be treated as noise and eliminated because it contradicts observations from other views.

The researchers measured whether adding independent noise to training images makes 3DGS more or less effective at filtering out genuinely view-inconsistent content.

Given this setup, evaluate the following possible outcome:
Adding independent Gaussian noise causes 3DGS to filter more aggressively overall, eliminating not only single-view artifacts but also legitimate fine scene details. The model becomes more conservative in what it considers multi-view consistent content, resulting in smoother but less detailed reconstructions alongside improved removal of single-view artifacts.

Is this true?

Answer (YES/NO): NO